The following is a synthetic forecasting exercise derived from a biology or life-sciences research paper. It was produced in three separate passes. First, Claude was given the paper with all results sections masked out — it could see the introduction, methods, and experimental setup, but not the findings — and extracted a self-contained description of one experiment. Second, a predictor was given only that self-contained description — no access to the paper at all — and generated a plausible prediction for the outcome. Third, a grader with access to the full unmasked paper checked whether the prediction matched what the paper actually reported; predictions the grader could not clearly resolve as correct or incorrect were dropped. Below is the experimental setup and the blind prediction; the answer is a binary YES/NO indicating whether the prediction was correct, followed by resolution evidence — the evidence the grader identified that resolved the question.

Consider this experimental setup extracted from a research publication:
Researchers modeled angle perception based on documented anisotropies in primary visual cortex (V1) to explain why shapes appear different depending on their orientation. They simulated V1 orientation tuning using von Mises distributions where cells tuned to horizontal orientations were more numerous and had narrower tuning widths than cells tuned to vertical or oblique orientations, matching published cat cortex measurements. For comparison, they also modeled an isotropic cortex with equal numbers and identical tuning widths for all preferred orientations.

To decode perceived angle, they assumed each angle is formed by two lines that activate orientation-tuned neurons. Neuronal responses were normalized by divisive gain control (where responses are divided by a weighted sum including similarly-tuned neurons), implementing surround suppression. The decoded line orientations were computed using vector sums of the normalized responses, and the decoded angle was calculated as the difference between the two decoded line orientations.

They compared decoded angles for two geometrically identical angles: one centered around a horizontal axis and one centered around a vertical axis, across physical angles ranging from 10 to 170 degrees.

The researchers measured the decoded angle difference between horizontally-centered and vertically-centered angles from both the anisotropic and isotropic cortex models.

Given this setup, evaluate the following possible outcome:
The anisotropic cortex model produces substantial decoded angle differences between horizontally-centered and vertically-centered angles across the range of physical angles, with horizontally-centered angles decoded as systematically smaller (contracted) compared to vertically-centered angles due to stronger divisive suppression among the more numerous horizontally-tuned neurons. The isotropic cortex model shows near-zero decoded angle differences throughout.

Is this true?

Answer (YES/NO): NO